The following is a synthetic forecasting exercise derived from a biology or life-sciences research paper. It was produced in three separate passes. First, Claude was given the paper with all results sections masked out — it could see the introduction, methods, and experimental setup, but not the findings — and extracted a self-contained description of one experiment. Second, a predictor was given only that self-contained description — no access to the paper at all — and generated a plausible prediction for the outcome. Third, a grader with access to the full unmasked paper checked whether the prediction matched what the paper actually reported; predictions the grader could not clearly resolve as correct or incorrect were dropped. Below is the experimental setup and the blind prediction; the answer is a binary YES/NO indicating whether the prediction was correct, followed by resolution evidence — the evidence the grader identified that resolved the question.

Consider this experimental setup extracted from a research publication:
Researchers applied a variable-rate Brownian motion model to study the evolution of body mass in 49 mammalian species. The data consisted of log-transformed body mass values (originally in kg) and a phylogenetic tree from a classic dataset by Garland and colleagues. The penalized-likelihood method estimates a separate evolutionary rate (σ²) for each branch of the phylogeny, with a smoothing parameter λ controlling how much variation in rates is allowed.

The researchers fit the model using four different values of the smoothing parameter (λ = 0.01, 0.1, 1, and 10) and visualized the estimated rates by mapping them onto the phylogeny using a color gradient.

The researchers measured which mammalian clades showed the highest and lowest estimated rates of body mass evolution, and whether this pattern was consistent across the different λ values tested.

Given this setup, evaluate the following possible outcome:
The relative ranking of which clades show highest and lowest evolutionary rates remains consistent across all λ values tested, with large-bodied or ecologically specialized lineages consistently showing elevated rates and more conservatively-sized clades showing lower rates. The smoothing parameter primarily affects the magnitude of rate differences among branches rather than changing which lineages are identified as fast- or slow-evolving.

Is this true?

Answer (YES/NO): NO